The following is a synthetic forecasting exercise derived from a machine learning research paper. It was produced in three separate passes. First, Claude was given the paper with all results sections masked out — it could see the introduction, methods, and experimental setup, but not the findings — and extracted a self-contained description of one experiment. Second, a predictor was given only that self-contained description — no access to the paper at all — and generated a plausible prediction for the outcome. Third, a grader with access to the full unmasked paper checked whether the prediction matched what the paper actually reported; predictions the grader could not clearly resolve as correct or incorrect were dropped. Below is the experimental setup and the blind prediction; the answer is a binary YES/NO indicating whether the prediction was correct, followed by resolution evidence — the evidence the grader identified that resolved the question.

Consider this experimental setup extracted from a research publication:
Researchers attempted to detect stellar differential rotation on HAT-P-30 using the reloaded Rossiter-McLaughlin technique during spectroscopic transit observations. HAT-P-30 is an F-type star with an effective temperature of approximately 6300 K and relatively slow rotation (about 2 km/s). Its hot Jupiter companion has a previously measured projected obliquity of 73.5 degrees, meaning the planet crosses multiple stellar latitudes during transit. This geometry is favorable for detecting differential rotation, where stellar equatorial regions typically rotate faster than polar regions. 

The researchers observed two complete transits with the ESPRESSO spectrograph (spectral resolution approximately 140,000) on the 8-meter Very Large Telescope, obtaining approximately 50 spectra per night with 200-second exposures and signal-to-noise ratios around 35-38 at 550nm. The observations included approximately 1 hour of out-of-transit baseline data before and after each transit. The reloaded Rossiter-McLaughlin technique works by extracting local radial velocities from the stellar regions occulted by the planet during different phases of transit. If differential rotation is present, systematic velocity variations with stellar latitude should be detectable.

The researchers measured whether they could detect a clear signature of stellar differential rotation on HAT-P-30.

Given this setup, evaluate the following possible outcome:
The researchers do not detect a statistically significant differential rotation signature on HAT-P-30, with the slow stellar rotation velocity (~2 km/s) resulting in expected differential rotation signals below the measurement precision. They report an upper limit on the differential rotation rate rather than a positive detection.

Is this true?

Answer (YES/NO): NO